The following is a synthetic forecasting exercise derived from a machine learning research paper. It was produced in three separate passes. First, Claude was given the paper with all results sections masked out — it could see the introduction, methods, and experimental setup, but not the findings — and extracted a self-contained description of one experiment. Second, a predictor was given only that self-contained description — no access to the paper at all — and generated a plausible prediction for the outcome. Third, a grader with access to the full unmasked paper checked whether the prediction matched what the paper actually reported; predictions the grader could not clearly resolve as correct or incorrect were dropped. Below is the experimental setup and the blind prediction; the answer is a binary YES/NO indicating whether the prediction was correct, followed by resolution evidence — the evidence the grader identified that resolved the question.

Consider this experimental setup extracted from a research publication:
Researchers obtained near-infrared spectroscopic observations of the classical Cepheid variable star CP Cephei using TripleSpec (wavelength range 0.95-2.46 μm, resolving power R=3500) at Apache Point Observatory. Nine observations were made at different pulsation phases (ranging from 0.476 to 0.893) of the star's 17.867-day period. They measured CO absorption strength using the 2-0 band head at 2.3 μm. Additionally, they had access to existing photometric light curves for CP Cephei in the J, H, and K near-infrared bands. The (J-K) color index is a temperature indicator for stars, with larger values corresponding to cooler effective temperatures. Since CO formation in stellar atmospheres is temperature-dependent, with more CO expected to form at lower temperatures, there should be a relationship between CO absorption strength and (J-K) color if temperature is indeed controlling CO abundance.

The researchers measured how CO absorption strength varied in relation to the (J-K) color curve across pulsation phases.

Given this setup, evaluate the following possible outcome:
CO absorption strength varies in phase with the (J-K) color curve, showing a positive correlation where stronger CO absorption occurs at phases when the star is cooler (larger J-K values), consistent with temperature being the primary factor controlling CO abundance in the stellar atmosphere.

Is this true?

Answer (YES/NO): YES